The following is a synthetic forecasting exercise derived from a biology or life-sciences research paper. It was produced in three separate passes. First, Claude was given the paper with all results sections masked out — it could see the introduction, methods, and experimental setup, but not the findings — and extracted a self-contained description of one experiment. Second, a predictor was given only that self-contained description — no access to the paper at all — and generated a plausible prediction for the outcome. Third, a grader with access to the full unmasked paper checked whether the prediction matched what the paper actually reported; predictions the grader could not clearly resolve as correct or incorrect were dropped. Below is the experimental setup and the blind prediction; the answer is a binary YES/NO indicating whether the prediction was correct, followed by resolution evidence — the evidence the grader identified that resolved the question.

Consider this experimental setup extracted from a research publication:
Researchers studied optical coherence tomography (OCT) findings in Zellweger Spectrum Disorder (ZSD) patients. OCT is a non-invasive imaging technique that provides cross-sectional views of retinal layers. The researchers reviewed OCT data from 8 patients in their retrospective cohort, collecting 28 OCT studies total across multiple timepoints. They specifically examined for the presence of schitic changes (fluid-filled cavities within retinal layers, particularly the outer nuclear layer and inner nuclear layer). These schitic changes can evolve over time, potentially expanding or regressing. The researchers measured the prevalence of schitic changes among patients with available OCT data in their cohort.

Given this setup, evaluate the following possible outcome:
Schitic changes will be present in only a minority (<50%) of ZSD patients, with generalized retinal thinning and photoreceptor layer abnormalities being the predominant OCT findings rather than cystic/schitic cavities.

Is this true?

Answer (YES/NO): NO